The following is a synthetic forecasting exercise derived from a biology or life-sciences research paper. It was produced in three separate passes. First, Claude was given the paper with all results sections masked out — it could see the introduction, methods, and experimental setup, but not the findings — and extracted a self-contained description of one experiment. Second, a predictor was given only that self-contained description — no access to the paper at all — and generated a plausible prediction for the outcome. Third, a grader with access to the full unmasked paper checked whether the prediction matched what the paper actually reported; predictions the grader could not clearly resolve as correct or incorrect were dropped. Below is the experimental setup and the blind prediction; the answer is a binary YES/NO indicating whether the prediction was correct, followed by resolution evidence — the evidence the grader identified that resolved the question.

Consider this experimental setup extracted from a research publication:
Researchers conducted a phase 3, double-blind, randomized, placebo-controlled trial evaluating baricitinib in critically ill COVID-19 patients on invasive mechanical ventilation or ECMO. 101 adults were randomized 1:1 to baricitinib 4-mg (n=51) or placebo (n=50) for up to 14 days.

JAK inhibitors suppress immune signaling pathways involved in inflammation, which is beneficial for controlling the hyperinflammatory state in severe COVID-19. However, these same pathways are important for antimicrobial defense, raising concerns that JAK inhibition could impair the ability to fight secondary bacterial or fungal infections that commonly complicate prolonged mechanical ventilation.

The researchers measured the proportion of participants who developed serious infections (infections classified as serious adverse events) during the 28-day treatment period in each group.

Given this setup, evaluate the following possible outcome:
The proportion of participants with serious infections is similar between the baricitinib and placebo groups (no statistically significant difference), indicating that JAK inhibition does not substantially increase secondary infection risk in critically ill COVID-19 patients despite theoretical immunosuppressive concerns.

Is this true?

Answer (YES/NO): YES